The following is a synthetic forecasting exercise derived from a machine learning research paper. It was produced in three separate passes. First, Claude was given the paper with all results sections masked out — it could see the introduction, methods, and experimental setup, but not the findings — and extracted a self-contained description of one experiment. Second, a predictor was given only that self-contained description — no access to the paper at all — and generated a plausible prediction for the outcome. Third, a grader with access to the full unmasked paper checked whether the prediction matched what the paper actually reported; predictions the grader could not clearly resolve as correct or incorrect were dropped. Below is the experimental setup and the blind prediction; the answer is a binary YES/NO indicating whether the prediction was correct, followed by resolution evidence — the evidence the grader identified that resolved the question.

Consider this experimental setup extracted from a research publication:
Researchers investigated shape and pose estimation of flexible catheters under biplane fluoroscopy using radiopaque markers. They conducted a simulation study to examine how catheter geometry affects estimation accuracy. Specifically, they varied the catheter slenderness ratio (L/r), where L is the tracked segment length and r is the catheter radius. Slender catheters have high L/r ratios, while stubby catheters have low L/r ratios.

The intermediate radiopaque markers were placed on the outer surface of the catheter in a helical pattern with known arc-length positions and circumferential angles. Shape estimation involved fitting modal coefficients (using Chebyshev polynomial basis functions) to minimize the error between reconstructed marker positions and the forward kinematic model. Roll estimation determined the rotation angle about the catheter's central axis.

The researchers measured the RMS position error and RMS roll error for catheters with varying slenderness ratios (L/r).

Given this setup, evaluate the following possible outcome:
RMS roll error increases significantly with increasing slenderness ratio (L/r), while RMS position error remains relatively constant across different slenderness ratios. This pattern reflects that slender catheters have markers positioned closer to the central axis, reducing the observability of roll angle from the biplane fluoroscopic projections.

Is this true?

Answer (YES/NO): NO